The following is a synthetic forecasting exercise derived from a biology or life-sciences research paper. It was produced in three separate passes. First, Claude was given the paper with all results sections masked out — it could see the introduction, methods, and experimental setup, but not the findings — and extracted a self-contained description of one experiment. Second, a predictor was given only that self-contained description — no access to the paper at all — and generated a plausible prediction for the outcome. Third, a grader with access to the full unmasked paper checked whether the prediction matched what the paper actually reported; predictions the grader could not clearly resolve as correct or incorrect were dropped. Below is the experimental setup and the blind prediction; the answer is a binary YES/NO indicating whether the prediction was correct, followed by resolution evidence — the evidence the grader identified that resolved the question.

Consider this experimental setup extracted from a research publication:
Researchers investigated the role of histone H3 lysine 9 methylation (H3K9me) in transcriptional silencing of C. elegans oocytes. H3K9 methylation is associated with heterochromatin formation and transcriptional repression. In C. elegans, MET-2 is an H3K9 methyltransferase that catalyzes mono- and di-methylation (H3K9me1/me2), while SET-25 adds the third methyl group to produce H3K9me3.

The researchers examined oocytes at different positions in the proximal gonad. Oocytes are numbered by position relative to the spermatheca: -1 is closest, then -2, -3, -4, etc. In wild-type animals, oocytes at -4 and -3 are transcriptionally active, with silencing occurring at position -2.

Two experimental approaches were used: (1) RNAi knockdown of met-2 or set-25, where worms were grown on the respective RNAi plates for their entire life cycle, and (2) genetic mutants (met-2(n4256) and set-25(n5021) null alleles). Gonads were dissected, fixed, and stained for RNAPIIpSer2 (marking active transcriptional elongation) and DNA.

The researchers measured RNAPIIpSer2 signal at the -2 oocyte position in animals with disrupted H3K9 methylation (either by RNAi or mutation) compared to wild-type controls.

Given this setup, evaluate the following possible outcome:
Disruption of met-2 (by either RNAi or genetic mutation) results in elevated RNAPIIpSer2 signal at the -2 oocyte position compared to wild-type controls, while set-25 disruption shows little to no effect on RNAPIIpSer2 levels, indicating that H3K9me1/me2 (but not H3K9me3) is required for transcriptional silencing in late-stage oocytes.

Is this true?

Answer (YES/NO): NO